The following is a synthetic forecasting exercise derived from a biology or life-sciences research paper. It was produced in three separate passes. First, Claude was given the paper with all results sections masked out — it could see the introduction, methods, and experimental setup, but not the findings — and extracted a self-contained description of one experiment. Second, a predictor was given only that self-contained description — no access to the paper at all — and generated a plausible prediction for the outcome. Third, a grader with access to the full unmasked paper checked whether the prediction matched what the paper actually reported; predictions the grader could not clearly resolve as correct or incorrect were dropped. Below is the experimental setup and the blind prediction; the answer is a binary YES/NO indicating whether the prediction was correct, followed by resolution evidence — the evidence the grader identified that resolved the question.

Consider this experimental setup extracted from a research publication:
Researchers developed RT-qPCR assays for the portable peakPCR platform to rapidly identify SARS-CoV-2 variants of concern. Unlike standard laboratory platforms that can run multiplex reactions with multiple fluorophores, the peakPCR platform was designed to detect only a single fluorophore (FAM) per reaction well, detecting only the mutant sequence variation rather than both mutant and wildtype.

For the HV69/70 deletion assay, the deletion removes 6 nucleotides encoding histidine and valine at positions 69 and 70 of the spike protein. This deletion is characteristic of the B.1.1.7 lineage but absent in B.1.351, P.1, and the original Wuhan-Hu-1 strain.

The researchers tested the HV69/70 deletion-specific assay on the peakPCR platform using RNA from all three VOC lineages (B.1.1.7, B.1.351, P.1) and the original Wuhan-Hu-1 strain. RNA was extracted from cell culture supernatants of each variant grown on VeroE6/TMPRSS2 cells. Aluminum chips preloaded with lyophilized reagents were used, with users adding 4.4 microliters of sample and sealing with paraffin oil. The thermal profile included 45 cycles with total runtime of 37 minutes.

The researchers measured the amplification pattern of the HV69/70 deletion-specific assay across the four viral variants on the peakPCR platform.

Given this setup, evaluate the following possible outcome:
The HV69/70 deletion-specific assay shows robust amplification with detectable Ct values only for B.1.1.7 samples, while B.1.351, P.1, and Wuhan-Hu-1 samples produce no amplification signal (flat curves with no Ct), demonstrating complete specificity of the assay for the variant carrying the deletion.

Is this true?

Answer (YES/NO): YES